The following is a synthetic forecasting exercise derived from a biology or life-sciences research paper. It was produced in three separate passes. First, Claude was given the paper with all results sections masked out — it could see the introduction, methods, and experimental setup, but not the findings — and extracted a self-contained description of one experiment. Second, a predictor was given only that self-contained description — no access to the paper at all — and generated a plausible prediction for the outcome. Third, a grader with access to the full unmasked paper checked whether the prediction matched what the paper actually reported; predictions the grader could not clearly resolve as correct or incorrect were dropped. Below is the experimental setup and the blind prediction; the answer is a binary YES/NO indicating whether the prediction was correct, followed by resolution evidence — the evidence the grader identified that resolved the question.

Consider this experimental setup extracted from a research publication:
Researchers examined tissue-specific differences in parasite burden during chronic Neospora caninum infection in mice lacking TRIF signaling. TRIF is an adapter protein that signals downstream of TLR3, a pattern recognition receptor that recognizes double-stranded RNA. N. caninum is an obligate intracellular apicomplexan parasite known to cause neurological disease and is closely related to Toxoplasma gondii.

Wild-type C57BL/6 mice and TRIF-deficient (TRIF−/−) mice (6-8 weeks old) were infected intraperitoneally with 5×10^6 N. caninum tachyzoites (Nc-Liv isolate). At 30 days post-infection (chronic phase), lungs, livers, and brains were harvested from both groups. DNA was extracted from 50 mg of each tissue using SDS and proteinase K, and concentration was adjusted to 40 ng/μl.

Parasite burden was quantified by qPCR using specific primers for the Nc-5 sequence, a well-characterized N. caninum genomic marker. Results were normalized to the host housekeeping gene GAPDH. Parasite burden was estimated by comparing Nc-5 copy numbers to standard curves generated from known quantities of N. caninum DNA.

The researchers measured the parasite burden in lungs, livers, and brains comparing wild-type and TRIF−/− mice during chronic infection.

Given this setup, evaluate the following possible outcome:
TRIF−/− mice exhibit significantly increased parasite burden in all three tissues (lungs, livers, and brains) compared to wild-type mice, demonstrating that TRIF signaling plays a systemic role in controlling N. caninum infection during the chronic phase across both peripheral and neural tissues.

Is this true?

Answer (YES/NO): NO